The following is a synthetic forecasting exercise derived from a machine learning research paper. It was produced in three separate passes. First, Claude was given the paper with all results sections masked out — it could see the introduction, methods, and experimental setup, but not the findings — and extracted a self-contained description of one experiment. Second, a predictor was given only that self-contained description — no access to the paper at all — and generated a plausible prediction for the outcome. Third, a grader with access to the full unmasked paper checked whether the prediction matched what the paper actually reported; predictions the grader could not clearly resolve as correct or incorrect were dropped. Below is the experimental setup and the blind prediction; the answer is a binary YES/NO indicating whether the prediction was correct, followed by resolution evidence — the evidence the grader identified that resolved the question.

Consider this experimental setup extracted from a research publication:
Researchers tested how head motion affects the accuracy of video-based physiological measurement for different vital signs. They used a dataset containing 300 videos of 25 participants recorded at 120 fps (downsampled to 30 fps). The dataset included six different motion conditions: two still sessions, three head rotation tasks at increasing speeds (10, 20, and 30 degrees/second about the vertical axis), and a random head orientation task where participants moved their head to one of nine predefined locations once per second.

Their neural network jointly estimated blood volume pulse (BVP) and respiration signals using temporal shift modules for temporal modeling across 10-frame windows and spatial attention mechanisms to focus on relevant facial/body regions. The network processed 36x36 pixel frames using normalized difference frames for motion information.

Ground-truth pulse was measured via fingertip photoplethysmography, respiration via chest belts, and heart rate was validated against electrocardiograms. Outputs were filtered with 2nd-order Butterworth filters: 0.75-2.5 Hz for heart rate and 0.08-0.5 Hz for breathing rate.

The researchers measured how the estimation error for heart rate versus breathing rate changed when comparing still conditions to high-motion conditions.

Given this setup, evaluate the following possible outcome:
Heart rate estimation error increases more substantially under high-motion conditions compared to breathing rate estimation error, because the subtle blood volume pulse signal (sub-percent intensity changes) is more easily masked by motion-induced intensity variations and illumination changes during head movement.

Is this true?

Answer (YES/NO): NO